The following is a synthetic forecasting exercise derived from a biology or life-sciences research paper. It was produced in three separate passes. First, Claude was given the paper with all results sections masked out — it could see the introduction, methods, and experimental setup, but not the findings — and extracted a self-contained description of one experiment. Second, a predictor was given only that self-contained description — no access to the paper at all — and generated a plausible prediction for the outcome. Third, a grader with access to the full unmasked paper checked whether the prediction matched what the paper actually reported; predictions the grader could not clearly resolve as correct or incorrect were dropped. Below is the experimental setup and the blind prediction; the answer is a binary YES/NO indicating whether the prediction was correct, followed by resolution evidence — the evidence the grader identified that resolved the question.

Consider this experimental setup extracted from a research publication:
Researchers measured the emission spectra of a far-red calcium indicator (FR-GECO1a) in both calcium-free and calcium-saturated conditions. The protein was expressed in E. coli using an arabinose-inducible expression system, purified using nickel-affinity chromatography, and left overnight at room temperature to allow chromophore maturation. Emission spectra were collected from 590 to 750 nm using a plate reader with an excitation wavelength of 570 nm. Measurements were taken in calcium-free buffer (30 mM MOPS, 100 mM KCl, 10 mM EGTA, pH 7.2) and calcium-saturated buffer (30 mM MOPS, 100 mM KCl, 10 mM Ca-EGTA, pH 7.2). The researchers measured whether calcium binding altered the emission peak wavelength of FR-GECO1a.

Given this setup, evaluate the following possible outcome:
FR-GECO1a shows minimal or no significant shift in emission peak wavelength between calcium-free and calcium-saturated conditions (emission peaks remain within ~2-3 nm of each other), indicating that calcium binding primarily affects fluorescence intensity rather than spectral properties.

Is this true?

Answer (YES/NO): YES